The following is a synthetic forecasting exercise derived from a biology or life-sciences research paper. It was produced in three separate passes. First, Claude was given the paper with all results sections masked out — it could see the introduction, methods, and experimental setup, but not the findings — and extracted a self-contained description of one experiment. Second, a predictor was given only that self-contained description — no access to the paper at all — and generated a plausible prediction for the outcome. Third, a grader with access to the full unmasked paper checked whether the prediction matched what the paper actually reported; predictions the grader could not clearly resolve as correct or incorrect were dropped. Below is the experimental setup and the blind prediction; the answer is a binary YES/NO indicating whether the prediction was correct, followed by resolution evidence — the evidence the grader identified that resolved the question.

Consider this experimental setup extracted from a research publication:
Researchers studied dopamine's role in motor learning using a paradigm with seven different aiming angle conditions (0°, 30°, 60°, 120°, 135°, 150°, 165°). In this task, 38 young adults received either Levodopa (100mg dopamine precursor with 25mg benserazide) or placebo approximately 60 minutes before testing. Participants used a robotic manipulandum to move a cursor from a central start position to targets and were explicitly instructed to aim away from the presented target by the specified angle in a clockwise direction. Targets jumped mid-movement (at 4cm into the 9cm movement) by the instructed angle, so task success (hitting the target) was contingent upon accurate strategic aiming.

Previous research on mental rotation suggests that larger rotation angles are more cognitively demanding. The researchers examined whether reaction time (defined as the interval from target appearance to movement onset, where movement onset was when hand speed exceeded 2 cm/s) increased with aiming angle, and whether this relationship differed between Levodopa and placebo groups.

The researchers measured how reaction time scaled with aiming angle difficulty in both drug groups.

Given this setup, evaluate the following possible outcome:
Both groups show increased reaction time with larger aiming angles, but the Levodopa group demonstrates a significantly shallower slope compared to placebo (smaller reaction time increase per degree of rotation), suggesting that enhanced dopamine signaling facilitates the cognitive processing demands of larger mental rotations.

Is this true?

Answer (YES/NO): NO